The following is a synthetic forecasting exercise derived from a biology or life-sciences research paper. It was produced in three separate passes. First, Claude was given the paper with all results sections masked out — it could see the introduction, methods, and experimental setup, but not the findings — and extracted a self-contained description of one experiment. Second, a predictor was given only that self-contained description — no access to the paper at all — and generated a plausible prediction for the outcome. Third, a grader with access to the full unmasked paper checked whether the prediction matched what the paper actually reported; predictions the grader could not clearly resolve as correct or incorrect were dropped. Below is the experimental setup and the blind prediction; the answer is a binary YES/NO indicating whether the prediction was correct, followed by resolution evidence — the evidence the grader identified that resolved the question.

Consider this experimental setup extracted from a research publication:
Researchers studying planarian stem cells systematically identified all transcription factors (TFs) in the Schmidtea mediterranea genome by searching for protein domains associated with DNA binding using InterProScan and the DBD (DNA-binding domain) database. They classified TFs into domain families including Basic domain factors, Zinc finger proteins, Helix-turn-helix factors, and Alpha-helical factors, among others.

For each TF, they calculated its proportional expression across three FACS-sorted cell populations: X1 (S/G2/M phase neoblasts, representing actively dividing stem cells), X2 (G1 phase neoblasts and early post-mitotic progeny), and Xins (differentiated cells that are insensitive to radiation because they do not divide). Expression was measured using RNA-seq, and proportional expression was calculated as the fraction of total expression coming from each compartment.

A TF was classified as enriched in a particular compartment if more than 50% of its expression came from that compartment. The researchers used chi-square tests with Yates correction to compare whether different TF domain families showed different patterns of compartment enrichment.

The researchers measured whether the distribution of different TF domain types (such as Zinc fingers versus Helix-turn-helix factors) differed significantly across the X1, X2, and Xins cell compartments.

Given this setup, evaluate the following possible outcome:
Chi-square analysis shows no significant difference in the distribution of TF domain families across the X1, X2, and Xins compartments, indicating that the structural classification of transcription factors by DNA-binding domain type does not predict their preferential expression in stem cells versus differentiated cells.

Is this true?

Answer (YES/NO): YES